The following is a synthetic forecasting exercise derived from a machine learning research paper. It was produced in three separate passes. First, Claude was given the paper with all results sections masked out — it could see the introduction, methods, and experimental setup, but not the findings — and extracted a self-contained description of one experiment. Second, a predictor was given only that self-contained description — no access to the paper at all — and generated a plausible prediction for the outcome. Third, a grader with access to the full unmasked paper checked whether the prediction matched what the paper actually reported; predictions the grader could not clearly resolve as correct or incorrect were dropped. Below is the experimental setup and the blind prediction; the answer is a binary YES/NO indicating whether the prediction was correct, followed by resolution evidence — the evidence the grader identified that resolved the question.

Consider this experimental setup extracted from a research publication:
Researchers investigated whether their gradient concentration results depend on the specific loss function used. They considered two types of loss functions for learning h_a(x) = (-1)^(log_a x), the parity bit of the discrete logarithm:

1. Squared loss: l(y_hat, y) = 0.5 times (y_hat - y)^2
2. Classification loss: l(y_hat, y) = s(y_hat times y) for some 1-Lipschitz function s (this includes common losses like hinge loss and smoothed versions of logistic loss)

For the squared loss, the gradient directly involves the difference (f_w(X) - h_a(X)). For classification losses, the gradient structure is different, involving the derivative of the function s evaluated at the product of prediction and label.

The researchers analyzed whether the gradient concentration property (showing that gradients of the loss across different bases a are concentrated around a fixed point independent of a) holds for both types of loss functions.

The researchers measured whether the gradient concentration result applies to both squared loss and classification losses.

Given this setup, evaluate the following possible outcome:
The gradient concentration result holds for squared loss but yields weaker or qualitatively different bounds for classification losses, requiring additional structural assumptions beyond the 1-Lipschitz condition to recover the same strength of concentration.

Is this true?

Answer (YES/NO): NO